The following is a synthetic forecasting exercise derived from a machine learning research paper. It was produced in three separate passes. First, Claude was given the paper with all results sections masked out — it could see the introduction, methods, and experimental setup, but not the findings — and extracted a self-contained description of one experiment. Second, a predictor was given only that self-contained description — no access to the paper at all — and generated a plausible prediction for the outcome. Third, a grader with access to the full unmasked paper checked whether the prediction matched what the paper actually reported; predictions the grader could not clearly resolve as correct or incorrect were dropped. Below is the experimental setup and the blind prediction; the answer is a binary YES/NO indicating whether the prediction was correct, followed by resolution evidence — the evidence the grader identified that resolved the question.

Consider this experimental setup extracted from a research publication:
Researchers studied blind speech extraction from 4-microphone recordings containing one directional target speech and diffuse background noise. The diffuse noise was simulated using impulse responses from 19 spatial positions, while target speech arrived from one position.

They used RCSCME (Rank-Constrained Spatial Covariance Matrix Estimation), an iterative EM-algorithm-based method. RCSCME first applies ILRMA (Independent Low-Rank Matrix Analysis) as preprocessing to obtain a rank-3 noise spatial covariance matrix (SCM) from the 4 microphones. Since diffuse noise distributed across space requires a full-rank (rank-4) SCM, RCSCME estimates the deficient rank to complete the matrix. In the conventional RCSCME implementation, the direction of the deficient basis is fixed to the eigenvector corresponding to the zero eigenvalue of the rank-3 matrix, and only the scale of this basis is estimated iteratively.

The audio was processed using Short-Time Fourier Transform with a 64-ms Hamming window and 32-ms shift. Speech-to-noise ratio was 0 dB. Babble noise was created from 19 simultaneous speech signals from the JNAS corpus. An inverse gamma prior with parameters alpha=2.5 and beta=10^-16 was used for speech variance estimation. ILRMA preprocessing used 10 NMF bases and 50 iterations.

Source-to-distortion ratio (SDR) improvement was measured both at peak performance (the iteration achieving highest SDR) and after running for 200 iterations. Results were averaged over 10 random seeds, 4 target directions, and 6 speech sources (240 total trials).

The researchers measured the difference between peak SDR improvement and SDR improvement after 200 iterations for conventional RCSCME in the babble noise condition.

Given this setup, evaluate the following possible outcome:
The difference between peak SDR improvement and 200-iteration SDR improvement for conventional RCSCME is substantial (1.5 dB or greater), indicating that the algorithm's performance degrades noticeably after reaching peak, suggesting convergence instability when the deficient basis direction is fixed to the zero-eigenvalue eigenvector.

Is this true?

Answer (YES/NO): NO